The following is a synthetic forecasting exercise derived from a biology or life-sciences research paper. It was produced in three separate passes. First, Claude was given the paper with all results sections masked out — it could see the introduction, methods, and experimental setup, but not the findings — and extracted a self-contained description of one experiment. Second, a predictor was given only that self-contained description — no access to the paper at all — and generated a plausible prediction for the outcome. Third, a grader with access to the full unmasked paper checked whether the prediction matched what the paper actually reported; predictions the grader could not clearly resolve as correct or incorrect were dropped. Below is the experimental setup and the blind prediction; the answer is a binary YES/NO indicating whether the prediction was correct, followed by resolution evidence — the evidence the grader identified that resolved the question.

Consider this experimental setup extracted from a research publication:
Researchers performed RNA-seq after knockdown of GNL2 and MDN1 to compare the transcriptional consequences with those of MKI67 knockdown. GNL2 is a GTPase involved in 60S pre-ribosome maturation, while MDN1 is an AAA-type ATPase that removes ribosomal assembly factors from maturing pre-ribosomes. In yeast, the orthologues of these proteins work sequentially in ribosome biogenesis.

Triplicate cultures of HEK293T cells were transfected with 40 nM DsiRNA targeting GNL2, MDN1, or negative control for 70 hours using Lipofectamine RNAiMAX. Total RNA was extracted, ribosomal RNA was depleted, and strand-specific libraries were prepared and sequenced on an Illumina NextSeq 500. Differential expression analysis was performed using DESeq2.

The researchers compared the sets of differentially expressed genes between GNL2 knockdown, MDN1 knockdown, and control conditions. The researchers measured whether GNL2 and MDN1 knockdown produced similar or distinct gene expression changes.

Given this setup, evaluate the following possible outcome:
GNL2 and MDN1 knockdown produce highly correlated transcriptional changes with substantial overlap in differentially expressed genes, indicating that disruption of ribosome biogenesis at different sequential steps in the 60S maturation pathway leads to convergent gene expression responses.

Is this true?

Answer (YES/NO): NO